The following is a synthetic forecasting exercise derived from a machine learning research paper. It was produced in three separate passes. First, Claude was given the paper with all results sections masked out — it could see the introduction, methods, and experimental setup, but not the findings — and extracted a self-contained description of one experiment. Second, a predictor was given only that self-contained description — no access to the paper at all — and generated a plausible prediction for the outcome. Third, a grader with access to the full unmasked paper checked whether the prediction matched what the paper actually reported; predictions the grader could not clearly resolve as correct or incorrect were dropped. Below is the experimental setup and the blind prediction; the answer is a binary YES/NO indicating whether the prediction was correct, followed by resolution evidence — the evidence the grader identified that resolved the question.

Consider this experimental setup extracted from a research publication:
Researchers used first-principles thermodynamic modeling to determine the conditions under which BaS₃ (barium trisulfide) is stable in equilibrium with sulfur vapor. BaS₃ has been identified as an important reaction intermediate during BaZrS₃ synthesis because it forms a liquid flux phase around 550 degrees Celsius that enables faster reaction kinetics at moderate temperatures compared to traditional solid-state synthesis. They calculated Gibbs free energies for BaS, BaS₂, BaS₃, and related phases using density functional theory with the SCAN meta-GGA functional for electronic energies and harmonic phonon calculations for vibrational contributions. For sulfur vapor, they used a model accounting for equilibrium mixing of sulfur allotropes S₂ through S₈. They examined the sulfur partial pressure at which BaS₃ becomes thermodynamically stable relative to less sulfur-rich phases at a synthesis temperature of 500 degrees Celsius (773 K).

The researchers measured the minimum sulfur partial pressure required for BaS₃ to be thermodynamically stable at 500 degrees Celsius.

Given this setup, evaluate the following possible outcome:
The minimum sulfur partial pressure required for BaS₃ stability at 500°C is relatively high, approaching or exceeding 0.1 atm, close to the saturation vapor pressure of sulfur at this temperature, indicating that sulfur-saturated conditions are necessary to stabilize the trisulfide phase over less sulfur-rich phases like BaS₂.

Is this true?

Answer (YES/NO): NO